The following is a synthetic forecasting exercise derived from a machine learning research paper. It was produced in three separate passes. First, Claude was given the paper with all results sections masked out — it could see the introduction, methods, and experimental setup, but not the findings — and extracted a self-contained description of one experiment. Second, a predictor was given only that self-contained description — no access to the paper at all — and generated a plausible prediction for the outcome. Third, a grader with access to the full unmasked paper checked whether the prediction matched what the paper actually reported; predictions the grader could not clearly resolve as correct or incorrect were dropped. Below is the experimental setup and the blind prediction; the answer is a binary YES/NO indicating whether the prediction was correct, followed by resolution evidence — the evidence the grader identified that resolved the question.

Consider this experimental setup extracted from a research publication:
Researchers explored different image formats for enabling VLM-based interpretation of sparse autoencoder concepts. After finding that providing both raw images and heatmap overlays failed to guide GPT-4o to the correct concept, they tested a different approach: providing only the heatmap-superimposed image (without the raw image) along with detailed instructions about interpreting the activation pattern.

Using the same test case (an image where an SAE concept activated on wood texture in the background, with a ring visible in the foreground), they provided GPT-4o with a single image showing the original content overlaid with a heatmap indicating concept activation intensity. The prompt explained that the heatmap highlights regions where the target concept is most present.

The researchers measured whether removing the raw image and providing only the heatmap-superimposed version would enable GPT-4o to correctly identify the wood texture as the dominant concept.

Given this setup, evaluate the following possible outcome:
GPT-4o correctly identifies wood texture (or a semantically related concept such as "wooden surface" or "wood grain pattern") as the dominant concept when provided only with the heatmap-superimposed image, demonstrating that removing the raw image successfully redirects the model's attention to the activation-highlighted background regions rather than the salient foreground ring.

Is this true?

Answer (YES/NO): NO